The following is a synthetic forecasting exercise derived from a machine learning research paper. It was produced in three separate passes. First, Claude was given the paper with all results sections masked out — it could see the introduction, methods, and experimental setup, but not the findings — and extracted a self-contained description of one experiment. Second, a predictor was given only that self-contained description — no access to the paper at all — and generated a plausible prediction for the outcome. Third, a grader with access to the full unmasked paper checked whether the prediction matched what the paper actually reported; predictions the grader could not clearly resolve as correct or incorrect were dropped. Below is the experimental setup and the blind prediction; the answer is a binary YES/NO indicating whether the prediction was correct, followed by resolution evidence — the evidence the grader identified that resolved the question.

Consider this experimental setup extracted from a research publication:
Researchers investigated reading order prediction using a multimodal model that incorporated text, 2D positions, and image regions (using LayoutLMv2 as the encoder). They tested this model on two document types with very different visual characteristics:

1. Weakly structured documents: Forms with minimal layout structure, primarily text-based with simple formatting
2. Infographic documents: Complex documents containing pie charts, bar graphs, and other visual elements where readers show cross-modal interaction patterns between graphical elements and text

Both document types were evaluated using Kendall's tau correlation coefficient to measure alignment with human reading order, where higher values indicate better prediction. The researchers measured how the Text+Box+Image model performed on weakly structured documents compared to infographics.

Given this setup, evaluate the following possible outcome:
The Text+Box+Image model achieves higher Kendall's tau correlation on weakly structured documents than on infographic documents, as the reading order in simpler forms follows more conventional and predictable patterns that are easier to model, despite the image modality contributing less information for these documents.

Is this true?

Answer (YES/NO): NO